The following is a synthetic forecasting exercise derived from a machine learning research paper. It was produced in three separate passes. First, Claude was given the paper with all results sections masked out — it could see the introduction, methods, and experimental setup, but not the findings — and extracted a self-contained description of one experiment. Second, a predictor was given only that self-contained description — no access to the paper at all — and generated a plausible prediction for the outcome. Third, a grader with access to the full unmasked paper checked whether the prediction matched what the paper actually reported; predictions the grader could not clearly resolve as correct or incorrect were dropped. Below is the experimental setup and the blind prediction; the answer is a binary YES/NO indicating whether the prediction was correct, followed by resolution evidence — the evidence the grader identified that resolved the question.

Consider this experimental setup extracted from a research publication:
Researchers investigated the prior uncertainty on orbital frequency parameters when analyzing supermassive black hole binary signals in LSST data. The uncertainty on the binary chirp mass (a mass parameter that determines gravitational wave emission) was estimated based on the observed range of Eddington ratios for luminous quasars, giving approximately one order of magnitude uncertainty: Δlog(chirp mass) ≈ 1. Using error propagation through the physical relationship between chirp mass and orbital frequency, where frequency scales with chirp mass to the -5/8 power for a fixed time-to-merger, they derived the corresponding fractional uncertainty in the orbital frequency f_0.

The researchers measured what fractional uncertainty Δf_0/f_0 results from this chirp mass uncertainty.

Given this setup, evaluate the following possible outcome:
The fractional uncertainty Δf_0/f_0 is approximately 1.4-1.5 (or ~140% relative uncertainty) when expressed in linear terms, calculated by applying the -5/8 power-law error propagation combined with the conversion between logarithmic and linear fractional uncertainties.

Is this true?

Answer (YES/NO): NO